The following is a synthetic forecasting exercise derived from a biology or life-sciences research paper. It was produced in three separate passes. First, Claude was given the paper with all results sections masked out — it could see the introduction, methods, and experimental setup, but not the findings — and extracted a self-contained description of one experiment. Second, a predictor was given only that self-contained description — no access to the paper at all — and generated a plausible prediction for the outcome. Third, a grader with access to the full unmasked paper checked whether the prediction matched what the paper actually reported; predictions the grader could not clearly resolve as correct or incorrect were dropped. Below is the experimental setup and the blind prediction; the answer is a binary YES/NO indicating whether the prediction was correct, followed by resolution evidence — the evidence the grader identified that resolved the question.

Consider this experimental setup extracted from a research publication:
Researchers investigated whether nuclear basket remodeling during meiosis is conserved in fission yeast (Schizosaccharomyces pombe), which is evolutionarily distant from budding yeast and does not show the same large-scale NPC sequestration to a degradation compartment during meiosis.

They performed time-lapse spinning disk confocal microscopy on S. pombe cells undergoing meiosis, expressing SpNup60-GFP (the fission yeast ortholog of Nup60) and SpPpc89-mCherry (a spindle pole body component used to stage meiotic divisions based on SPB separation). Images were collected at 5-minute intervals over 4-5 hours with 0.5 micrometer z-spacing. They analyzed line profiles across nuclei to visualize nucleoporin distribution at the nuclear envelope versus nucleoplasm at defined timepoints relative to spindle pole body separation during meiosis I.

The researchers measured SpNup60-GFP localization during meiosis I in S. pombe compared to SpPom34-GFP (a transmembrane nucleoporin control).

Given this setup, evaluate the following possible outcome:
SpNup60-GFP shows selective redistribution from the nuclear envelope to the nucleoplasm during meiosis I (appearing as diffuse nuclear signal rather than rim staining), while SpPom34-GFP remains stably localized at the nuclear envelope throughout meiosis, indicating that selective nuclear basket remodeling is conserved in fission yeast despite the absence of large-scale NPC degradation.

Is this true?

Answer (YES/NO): YES